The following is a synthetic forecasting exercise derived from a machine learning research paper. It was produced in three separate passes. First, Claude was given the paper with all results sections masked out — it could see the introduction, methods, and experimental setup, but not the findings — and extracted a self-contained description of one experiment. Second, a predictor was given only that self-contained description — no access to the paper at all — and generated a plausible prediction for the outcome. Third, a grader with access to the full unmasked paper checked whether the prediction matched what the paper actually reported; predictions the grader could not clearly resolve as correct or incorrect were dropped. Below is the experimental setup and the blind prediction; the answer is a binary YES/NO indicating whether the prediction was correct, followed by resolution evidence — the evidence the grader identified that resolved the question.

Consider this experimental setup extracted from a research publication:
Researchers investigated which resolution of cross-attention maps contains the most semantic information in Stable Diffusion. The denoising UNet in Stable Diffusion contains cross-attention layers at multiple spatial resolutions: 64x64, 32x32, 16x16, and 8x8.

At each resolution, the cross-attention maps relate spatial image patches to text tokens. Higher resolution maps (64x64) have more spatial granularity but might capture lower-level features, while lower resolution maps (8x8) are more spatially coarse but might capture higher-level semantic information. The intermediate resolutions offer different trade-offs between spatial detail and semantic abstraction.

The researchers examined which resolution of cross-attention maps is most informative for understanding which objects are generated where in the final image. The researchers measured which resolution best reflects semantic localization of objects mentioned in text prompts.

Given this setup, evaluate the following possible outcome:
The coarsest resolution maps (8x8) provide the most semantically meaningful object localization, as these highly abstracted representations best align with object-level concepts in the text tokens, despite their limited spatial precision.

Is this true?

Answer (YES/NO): NO